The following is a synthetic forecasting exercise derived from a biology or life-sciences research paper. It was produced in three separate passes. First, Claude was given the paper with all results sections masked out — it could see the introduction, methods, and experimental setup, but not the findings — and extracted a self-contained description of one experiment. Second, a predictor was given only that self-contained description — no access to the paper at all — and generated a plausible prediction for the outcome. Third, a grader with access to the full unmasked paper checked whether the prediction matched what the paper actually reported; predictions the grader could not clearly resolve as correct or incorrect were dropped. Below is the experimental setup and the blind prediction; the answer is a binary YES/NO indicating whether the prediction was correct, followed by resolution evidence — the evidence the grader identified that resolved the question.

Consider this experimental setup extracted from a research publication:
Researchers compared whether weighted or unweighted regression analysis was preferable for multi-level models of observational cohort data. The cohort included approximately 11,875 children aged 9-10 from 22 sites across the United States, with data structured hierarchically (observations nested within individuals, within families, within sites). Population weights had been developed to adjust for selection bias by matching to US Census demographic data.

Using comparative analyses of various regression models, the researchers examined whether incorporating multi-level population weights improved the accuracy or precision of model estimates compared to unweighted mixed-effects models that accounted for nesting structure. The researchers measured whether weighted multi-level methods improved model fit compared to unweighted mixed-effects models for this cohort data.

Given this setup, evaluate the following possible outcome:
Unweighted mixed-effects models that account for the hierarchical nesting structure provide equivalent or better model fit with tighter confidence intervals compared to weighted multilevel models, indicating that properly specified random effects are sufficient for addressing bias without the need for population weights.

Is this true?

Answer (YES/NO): NO